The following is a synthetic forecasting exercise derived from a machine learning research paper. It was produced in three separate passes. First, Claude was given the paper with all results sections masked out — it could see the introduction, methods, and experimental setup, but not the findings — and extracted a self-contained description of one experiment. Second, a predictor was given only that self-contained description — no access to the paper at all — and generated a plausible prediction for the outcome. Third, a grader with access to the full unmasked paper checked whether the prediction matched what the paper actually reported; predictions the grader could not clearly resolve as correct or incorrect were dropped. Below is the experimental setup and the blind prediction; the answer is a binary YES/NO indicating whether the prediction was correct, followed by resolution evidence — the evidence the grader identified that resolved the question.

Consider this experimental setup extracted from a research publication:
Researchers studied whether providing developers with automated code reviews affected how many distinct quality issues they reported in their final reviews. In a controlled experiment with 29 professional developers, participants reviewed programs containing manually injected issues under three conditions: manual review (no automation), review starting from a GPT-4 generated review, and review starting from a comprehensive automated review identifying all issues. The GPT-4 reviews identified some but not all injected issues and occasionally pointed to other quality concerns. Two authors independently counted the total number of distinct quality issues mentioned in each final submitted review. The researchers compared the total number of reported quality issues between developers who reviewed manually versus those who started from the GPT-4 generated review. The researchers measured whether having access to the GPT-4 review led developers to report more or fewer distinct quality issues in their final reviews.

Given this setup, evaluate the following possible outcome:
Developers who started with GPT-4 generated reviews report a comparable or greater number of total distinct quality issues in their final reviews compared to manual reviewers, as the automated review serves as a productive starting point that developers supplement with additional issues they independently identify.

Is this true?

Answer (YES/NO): YES